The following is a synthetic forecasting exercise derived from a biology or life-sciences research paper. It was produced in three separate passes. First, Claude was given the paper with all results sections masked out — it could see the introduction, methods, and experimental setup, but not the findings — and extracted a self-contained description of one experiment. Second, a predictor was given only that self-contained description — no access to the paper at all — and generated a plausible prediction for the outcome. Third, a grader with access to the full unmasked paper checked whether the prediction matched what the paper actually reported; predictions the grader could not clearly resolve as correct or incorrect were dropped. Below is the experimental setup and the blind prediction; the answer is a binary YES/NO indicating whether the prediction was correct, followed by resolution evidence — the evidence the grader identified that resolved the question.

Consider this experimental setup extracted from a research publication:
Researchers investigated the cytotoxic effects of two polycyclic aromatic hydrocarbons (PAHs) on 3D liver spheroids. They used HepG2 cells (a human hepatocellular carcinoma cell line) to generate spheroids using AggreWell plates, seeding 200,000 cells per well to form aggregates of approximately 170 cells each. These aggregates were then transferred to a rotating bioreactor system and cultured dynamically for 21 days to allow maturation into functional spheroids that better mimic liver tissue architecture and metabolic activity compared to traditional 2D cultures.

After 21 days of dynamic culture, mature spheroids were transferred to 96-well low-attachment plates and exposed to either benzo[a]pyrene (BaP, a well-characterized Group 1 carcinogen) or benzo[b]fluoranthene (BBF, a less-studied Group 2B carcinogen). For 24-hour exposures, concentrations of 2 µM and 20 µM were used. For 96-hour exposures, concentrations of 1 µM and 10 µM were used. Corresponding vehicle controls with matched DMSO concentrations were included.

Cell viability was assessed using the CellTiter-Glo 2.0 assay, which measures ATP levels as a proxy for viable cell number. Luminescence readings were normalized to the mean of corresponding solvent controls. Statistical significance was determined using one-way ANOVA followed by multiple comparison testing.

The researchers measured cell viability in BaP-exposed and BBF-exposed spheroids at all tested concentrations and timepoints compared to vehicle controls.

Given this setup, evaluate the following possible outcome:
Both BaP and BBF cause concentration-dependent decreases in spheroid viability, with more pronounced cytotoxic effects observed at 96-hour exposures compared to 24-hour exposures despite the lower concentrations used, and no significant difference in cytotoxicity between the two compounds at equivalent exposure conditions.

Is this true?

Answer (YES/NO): NO